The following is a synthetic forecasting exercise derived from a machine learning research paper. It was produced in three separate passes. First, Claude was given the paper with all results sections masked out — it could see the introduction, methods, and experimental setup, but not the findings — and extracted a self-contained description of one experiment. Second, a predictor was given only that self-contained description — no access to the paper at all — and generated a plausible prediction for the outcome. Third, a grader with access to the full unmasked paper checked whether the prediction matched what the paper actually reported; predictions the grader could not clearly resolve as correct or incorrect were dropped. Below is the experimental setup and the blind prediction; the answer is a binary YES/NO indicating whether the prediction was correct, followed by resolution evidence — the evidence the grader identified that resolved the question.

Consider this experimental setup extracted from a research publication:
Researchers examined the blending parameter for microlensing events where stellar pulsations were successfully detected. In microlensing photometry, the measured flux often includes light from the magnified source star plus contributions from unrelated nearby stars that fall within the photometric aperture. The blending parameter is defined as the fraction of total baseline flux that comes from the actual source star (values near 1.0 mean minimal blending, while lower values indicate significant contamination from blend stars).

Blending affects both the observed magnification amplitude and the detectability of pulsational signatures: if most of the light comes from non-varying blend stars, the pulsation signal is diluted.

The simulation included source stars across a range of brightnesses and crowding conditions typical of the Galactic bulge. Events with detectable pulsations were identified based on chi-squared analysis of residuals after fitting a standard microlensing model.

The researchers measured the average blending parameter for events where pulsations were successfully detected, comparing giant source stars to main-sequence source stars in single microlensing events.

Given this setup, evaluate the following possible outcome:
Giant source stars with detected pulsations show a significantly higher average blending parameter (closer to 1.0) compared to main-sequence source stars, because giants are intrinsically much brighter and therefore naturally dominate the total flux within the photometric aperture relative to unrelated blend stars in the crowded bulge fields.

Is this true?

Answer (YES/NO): YES